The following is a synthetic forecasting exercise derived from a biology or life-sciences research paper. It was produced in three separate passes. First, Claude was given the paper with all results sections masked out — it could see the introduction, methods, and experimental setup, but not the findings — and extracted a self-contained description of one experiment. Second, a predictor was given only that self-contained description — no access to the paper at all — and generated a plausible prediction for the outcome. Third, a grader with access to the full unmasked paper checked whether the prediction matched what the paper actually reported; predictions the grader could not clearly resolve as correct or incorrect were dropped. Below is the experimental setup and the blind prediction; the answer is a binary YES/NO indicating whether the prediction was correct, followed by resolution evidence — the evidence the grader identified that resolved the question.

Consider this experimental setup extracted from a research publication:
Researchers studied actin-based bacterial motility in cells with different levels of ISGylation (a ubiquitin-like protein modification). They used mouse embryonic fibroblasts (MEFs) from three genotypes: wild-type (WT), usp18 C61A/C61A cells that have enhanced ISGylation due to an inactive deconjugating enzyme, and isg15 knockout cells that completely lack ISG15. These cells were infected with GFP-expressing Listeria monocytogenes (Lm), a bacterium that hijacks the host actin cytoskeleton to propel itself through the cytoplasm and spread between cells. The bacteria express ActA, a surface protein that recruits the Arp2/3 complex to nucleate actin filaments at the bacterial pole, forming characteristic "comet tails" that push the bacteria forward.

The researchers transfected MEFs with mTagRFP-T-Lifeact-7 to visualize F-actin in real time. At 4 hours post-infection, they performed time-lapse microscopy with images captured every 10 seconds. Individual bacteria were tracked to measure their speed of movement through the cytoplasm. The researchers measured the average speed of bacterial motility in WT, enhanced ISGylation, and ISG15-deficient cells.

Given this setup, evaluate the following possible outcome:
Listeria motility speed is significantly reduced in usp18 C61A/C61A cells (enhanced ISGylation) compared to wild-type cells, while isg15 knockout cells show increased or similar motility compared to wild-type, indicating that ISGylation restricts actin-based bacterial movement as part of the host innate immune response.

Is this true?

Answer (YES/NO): YES